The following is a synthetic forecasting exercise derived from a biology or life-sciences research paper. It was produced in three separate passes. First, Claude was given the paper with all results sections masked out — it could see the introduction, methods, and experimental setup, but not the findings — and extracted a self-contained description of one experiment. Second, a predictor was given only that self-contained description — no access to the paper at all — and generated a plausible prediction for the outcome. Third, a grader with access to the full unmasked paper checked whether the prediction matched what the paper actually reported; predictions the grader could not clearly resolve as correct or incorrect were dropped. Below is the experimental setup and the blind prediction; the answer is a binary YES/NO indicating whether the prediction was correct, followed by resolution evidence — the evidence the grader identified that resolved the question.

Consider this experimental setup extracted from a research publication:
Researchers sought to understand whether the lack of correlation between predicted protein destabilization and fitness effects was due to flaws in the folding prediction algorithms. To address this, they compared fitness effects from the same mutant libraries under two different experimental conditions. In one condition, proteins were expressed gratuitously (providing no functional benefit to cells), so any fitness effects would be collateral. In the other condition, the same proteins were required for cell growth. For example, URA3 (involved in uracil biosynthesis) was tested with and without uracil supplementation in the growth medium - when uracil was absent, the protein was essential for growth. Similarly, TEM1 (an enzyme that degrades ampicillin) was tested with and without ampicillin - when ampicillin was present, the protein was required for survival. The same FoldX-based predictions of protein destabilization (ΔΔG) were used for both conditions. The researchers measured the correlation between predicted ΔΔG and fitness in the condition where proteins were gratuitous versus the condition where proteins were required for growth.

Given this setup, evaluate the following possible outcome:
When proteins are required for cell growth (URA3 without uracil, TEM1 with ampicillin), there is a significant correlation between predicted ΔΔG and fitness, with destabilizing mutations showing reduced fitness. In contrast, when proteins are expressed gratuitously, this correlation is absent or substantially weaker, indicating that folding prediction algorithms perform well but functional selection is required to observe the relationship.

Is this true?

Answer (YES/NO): YES